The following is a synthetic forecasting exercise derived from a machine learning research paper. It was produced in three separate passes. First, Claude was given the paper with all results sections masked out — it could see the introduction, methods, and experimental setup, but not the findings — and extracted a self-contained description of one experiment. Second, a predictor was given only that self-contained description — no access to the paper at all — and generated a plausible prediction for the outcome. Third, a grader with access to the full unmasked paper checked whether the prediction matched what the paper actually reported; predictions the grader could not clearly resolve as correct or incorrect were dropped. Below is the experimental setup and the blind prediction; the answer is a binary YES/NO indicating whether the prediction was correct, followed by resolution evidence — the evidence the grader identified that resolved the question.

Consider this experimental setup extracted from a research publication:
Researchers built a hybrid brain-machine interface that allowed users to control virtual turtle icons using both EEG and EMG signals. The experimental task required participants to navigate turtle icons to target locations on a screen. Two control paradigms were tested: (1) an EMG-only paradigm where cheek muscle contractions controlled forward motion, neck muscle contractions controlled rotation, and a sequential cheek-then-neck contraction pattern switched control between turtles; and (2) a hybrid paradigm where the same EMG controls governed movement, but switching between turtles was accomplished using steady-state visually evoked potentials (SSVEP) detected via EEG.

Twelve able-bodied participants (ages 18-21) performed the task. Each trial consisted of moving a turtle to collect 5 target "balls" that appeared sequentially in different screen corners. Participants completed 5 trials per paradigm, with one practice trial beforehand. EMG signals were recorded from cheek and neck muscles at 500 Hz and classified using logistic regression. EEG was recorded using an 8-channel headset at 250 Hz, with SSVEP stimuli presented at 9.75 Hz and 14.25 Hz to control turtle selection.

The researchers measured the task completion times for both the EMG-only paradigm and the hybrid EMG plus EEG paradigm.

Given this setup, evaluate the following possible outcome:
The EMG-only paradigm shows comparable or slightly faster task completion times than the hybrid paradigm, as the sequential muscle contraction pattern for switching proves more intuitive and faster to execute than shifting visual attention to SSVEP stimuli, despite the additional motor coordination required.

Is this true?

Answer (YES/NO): NO